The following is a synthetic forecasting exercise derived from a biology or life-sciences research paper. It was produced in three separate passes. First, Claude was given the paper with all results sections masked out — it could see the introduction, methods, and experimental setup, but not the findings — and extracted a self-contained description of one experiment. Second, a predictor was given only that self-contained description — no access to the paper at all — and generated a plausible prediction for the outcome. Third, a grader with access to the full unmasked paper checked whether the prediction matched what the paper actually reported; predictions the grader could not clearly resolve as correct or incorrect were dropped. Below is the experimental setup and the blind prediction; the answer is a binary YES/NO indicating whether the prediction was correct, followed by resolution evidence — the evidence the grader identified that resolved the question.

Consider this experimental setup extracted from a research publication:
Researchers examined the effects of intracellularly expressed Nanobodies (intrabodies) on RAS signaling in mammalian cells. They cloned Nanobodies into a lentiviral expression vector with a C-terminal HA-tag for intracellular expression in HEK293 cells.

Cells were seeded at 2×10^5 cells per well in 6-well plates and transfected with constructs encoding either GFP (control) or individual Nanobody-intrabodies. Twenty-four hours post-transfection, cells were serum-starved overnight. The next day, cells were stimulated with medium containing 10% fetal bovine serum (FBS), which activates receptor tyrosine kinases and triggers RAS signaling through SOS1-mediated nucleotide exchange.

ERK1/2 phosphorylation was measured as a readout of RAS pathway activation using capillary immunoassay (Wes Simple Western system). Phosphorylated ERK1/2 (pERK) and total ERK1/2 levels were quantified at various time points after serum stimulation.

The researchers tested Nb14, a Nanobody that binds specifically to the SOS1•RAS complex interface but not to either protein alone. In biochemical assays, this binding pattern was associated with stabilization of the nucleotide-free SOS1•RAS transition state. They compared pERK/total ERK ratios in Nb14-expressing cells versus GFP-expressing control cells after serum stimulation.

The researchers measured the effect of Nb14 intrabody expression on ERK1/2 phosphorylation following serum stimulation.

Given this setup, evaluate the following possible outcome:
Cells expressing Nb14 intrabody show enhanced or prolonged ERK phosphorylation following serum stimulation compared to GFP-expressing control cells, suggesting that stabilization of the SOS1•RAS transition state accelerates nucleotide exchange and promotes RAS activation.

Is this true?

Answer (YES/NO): NO